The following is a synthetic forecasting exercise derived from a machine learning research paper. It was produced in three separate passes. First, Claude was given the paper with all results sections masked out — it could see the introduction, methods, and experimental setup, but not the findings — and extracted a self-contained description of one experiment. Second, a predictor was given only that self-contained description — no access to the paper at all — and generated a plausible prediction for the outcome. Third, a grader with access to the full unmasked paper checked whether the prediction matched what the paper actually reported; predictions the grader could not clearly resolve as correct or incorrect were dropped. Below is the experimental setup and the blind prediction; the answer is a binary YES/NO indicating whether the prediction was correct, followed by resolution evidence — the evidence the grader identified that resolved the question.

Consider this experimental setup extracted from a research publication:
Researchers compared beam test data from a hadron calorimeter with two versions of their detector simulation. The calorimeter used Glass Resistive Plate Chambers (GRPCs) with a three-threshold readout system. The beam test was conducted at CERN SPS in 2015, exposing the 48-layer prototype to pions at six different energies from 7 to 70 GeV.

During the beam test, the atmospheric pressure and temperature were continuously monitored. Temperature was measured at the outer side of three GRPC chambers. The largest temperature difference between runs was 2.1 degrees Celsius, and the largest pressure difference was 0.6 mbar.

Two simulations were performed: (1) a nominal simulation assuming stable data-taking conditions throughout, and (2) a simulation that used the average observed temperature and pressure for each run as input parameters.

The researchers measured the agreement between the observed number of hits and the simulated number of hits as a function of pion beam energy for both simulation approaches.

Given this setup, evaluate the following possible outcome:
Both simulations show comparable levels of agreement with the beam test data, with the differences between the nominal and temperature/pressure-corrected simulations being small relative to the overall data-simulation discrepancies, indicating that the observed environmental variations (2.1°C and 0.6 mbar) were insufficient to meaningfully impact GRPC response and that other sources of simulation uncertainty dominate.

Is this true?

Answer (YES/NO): NO